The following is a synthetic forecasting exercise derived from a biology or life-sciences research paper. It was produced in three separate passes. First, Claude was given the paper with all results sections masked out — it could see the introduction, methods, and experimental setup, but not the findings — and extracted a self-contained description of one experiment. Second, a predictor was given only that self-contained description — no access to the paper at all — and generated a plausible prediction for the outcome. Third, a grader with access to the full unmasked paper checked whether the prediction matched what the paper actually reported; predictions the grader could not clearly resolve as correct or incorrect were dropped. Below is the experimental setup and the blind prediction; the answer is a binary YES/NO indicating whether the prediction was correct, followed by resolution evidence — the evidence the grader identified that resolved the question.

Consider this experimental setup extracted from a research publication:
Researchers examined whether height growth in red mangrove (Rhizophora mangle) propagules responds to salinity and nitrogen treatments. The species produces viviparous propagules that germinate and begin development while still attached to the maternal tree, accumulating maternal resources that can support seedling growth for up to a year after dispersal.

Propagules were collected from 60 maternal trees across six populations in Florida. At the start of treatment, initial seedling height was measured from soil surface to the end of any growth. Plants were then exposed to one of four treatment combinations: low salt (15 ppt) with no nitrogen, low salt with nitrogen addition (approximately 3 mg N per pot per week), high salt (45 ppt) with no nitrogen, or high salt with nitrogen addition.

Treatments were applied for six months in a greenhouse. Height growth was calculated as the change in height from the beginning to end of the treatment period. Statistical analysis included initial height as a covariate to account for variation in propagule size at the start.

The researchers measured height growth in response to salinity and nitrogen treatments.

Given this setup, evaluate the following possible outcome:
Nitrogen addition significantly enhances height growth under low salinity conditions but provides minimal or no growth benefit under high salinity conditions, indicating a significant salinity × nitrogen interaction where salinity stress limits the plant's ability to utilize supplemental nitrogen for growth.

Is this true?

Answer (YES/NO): NO